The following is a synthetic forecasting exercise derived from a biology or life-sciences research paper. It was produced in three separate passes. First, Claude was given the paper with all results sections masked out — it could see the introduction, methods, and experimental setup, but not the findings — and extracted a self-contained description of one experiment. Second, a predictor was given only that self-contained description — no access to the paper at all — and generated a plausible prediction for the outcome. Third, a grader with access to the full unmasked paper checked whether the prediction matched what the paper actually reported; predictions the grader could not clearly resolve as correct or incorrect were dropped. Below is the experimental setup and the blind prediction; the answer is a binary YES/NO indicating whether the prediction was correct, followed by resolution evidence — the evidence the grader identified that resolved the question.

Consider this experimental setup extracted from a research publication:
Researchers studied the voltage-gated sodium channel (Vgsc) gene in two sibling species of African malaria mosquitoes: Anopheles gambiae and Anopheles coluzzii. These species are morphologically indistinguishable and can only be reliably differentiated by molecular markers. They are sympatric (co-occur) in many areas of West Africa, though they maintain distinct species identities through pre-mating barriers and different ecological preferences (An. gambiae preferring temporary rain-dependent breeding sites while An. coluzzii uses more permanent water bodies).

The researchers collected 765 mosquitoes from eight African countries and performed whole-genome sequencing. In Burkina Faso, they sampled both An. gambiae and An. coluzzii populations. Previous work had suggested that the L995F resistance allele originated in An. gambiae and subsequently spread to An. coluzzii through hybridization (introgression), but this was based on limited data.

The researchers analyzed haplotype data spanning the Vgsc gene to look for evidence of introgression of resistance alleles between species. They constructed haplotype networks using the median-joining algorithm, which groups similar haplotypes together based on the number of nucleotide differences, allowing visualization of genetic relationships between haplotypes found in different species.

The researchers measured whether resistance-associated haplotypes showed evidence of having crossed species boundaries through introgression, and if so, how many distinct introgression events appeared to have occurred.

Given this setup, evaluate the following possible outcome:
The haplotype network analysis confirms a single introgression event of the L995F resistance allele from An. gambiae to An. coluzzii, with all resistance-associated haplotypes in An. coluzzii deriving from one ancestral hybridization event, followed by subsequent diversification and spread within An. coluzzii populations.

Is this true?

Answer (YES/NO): NO